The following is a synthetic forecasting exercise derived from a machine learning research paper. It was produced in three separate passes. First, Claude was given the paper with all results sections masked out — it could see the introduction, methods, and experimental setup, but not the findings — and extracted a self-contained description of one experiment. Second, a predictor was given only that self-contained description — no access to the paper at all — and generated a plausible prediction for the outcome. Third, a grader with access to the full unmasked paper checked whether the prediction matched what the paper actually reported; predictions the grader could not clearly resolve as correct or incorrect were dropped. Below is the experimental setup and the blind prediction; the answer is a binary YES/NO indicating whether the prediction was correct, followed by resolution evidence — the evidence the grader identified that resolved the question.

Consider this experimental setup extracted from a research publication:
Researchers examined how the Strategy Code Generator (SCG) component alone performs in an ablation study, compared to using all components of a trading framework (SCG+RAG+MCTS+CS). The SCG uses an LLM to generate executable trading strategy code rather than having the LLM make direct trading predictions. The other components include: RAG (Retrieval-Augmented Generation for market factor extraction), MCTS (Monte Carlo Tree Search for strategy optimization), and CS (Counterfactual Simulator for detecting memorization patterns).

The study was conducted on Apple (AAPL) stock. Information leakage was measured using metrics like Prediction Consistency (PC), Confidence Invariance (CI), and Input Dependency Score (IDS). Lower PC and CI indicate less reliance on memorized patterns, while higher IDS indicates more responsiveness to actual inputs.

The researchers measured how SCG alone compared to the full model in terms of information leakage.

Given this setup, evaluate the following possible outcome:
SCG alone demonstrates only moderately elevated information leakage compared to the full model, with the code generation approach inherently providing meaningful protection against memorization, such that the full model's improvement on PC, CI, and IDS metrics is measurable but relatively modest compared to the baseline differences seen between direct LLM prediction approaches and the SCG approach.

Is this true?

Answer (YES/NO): NO